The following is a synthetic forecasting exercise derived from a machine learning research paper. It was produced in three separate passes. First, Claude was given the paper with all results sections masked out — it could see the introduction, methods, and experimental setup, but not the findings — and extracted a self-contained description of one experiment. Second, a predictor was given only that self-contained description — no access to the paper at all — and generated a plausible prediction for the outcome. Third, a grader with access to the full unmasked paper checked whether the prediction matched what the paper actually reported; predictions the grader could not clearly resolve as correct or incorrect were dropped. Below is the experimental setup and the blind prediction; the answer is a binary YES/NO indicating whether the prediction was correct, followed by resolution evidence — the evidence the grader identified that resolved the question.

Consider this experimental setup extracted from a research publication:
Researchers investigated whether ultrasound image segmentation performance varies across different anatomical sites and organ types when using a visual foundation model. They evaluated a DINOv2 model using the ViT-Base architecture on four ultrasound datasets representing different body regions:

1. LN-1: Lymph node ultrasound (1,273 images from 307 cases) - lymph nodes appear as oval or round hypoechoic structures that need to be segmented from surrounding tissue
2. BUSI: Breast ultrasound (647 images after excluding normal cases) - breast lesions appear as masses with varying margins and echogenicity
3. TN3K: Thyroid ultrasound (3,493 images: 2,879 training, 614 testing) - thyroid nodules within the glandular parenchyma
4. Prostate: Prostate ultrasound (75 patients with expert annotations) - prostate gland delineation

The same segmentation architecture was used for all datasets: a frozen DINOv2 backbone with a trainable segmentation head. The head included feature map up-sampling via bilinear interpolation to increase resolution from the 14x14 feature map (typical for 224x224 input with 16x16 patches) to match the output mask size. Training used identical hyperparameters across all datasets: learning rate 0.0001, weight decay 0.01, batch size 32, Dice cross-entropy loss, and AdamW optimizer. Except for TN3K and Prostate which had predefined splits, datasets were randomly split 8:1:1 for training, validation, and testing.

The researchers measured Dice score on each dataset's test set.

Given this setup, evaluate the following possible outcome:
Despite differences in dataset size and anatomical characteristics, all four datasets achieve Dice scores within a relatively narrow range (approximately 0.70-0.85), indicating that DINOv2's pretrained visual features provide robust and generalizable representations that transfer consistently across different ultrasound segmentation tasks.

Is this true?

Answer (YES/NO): NO